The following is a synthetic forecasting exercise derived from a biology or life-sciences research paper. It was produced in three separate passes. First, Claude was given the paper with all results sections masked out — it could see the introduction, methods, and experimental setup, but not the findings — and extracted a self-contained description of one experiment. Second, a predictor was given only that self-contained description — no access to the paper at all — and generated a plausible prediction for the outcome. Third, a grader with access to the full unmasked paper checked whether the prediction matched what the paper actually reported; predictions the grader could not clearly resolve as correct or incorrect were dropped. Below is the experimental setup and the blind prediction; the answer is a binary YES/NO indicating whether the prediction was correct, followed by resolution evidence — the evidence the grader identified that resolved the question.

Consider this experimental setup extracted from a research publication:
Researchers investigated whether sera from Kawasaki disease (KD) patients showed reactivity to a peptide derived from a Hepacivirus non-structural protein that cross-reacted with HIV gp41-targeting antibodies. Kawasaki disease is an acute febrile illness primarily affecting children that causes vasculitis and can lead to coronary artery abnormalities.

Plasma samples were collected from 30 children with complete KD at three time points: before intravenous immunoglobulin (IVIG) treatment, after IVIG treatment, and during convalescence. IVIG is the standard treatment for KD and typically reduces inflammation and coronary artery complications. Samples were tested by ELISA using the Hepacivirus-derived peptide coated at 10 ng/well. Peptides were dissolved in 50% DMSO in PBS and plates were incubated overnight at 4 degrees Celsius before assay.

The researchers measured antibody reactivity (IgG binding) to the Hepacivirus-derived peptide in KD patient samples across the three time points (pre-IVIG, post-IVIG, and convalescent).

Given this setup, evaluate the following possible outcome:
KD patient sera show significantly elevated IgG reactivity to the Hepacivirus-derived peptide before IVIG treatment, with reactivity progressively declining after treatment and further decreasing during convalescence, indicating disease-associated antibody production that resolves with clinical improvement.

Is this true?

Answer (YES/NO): NO